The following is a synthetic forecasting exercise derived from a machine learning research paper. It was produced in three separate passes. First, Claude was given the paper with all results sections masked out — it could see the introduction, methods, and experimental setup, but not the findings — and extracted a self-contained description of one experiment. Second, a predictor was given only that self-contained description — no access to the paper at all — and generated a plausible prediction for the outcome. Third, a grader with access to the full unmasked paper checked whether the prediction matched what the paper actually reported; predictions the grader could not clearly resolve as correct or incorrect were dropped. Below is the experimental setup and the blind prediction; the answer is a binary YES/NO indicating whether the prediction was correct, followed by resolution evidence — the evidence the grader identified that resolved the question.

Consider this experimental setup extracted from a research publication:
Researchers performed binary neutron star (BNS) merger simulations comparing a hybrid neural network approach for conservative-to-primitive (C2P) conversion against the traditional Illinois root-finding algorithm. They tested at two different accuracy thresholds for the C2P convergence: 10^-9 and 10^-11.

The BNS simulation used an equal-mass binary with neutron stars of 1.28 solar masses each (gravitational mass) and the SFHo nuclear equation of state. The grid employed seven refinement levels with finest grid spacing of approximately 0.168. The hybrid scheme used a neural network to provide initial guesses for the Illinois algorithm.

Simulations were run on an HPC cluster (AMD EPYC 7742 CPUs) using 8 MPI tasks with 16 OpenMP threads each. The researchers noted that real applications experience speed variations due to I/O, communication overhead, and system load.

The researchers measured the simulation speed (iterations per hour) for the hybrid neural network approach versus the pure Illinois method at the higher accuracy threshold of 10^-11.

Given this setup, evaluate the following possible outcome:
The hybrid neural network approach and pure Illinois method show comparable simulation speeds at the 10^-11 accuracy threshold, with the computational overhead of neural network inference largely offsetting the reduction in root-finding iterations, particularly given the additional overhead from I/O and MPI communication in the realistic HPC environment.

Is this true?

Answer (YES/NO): YES